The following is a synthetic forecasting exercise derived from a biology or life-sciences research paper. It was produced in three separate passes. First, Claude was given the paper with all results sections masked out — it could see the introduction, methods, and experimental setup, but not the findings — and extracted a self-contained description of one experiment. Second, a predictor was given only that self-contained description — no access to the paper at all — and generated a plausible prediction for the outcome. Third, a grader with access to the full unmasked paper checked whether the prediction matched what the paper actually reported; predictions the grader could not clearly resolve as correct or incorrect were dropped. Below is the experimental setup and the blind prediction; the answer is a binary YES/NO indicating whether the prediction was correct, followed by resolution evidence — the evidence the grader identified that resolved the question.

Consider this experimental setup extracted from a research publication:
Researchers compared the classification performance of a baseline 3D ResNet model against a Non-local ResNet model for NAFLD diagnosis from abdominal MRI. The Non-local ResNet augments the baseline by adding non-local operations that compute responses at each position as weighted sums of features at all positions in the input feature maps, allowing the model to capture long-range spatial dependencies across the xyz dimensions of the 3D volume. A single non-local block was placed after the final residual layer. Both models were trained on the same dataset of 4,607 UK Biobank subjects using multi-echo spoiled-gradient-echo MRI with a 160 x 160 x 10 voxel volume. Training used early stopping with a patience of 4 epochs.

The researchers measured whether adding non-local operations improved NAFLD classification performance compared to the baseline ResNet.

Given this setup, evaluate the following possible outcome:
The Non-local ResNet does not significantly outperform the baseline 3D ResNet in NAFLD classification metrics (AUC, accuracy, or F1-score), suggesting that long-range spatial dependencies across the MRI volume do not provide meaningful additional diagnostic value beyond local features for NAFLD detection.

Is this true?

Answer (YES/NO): NO